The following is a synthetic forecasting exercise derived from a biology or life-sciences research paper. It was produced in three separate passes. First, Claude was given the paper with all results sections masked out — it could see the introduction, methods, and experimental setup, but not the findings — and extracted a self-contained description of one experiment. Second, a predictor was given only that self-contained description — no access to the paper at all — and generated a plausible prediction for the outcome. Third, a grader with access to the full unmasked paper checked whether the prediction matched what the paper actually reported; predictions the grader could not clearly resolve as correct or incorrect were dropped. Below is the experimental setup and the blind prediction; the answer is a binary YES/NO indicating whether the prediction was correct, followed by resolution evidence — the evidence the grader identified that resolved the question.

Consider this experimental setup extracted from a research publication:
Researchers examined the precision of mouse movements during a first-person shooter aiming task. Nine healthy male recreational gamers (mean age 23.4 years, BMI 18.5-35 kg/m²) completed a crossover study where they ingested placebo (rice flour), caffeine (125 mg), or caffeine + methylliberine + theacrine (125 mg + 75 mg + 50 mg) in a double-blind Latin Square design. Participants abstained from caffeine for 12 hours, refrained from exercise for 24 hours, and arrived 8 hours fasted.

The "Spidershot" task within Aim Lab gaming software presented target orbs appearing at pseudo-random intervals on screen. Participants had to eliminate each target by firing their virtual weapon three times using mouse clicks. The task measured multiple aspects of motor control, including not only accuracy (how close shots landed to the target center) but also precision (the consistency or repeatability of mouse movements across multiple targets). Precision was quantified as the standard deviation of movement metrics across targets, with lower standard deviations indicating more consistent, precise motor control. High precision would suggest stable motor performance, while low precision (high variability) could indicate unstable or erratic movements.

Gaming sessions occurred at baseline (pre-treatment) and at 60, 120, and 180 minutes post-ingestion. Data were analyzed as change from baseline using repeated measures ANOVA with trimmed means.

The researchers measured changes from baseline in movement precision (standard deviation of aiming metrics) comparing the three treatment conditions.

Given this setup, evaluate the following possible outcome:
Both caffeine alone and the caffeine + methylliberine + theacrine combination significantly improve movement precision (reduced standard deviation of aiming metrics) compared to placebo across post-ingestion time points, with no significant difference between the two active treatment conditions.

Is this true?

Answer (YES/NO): NO